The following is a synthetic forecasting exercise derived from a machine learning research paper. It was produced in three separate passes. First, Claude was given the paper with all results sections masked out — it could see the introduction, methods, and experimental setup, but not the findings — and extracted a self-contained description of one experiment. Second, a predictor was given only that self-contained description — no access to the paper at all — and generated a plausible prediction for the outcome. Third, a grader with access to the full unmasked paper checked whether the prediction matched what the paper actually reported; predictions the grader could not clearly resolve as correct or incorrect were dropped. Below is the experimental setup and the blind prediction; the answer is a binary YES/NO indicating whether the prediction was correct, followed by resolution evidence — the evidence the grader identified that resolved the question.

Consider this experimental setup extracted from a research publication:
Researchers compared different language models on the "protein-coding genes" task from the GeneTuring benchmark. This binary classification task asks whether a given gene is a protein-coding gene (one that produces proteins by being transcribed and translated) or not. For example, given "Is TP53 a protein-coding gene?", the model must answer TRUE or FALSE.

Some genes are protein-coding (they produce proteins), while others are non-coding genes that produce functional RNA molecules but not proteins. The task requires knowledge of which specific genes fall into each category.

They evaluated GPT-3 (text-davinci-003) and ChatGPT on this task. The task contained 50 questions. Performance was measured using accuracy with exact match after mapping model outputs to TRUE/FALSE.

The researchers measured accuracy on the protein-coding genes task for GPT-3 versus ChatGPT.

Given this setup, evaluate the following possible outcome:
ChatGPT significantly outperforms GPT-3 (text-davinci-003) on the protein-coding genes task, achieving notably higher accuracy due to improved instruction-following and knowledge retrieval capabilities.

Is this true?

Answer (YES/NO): NO